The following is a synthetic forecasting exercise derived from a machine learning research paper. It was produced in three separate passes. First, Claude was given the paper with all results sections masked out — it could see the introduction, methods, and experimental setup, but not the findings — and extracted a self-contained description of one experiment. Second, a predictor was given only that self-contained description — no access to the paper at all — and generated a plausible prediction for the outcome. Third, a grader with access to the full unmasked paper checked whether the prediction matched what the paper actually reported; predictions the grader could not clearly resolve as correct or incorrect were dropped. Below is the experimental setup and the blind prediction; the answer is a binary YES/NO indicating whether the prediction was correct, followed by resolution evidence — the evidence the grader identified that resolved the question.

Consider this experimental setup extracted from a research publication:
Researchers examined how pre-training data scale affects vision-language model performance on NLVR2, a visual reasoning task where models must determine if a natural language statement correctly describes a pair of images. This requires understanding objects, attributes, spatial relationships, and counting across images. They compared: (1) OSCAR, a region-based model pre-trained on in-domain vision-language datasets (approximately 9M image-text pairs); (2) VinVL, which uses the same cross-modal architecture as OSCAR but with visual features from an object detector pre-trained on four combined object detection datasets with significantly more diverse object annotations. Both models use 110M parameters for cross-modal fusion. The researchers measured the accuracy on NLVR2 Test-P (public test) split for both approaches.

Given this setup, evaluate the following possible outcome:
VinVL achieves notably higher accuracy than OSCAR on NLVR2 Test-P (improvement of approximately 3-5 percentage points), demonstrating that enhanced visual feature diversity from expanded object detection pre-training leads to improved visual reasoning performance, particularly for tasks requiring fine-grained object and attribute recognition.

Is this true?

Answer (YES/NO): YES